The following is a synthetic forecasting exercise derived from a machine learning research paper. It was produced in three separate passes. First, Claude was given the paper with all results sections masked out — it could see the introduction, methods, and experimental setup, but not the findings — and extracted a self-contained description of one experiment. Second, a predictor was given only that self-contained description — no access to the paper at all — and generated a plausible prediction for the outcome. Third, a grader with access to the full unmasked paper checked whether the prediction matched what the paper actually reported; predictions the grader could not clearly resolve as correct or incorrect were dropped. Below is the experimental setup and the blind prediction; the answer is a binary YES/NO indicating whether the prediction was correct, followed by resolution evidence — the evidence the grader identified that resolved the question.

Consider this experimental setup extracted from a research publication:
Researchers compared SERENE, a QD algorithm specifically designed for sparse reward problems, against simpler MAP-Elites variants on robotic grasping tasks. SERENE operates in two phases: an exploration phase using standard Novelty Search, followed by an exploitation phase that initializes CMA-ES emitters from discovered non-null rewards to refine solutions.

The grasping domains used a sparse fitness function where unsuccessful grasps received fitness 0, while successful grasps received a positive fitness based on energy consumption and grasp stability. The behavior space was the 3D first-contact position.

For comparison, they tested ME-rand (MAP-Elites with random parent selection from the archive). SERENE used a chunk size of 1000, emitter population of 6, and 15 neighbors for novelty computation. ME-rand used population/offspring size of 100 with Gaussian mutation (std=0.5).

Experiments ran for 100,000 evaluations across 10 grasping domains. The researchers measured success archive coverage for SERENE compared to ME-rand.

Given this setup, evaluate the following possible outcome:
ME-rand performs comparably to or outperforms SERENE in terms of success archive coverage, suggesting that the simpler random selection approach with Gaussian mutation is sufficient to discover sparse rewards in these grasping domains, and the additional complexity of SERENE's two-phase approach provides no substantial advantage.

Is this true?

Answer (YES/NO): YES